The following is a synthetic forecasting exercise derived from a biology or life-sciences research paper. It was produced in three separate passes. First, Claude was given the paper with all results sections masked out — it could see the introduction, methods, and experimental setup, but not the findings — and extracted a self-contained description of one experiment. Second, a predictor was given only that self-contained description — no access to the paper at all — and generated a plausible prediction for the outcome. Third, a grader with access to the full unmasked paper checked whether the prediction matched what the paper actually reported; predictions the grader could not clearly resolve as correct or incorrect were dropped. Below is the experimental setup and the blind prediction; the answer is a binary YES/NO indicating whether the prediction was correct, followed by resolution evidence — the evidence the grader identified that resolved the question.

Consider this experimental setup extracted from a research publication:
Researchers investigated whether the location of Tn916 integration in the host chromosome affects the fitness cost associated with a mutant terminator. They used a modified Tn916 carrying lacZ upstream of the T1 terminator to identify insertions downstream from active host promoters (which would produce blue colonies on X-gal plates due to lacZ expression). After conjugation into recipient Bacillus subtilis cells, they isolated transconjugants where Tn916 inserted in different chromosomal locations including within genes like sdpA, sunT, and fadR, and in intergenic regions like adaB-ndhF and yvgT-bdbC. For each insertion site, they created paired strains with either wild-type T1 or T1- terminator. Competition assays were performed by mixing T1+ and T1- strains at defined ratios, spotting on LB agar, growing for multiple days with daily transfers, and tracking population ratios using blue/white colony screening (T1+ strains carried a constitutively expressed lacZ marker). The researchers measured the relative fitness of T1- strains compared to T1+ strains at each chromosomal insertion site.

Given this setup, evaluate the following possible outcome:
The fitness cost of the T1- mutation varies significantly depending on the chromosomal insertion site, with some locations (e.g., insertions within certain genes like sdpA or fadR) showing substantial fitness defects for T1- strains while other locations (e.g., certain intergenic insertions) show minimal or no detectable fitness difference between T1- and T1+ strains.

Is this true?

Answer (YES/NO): YES